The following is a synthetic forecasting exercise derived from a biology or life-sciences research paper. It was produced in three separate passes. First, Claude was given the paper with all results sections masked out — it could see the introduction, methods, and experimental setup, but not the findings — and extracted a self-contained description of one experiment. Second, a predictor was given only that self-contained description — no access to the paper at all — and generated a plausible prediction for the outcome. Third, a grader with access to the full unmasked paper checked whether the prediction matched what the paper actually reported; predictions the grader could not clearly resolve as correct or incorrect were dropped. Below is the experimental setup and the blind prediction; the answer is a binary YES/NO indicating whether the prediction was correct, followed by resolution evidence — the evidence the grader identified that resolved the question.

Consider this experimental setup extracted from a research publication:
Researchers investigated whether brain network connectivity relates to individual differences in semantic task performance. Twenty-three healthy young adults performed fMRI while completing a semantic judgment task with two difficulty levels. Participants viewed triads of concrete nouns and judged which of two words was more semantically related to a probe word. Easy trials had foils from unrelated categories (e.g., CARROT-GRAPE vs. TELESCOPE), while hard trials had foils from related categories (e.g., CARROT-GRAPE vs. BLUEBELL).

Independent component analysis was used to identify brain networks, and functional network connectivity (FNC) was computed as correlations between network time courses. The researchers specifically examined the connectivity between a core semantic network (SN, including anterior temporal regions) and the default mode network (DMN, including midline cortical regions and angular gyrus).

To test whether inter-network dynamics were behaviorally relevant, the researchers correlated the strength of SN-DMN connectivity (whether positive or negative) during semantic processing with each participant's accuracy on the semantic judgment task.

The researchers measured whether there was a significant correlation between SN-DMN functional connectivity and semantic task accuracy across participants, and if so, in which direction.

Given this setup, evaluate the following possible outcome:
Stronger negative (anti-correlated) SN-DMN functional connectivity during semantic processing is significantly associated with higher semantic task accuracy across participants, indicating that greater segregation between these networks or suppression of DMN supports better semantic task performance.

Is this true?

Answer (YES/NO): NO